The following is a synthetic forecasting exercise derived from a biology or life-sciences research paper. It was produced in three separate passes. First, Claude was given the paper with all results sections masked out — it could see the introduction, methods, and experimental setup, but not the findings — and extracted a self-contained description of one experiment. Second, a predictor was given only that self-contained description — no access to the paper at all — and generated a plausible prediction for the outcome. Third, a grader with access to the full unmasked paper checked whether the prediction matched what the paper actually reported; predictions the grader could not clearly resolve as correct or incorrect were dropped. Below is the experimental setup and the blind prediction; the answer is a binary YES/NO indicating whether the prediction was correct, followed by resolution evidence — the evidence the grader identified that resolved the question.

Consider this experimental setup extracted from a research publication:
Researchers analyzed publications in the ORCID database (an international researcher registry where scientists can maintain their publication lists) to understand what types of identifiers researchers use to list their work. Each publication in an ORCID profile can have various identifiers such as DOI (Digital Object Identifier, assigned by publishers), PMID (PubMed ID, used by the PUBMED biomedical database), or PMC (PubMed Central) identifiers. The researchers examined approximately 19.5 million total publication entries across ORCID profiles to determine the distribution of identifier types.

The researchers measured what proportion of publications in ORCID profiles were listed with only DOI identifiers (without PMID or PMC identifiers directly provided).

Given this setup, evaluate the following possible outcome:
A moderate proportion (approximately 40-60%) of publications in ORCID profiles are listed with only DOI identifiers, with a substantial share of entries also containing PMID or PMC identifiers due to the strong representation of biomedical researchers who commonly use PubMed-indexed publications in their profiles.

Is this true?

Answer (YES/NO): NO